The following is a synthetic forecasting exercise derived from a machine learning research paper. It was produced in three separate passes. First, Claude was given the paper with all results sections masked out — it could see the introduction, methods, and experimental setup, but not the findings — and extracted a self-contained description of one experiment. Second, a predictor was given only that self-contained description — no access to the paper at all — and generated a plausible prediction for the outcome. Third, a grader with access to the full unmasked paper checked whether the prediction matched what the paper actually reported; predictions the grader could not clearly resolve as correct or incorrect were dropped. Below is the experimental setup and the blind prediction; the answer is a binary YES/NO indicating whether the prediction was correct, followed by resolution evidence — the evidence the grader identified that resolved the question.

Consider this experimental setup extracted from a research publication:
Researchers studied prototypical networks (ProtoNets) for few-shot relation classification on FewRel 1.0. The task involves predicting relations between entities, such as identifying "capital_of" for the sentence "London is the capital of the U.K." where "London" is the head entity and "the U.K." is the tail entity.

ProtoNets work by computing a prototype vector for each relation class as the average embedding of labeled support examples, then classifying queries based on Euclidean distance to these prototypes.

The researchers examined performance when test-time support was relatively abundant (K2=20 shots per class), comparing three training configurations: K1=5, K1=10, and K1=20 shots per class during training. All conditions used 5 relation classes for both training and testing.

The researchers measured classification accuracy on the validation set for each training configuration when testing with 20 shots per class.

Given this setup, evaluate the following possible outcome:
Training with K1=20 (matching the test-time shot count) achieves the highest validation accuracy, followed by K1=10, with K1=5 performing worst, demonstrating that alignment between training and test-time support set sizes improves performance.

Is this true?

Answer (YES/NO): NO